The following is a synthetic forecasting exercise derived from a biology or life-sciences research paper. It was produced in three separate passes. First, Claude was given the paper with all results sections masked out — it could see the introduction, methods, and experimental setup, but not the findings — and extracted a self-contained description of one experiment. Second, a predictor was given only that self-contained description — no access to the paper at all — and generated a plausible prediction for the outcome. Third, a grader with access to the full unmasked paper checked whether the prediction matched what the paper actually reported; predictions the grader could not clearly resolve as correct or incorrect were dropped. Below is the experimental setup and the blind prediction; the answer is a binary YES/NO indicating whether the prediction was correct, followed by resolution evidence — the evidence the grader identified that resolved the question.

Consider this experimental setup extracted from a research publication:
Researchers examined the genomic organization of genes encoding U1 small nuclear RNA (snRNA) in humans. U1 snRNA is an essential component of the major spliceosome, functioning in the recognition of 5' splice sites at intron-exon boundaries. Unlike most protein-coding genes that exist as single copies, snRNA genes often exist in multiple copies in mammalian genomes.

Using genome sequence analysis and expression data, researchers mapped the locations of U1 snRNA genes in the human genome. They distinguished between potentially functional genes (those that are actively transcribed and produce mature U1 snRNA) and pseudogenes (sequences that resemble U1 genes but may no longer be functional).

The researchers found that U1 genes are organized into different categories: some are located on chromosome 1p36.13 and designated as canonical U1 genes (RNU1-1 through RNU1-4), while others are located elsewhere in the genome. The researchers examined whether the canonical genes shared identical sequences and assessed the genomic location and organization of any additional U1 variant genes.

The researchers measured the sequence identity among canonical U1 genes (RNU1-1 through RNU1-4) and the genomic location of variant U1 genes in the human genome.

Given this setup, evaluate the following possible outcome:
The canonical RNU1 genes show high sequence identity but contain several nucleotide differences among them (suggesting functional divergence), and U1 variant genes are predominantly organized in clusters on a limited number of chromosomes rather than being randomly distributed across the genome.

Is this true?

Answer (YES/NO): NO